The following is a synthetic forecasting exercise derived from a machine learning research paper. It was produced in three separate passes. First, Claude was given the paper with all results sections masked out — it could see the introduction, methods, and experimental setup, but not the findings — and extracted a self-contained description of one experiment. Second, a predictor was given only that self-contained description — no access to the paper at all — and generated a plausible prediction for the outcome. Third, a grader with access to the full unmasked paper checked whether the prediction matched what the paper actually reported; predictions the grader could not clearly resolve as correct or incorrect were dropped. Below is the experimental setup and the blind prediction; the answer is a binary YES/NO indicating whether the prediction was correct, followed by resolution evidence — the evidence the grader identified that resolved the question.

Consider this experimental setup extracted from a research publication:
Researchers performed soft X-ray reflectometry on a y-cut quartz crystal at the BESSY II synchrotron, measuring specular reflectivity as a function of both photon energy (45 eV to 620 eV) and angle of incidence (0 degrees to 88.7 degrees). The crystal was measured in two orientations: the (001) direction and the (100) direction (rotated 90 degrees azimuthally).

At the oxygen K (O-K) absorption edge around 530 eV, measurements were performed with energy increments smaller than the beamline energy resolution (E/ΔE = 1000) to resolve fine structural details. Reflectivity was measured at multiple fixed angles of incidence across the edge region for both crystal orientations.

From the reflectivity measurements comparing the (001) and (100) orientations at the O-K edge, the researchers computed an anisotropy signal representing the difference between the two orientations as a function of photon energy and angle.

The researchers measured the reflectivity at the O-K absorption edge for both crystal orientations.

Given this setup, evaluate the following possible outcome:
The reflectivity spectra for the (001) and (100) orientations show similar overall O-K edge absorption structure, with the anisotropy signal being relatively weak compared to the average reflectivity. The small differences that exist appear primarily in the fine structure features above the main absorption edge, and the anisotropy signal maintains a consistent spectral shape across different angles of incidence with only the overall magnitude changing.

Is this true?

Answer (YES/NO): NO